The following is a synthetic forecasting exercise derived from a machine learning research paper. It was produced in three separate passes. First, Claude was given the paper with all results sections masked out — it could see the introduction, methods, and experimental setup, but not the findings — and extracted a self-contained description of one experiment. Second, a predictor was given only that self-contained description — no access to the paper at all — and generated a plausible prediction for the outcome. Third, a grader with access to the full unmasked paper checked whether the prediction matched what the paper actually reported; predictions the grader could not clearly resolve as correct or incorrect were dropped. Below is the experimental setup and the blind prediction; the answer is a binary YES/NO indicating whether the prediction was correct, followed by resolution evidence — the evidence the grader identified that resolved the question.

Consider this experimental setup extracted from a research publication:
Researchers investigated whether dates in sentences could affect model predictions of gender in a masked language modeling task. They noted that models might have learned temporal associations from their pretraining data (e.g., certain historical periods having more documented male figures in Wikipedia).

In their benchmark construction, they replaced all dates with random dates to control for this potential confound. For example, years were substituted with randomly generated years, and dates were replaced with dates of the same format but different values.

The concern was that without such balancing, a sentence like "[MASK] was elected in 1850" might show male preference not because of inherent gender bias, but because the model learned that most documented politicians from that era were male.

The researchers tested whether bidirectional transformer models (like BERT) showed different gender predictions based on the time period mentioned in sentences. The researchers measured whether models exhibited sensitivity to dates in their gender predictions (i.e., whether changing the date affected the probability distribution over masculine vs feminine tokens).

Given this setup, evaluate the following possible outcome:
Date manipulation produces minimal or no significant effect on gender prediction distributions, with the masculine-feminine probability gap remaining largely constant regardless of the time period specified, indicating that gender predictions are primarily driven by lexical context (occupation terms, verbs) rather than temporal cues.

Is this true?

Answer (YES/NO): NO